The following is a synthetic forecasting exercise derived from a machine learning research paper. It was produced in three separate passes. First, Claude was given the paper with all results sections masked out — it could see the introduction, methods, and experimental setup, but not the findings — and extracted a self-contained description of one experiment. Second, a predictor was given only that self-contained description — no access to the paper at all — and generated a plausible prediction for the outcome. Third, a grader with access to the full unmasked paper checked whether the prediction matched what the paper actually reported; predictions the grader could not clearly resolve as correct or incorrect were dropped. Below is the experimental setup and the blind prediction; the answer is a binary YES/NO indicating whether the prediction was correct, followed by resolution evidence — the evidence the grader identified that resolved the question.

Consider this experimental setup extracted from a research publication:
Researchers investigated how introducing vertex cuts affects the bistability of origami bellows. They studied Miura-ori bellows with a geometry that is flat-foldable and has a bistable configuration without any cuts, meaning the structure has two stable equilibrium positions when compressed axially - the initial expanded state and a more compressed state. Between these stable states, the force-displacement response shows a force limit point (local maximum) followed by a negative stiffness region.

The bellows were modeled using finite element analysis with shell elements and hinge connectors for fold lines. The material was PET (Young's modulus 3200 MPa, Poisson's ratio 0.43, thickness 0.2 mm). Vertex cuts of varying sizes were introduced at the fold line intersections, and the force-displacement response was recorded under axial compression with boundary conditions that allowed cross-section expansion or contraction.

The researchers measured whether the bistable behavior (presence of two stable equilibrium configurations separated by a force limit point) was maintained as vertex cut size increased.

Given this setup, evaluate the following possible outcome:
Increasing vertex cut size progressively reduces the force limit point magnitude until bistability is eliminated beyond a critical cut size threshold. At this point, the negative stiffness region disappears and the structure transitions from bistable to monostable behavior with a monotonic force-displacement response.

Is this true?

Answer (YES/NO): NO